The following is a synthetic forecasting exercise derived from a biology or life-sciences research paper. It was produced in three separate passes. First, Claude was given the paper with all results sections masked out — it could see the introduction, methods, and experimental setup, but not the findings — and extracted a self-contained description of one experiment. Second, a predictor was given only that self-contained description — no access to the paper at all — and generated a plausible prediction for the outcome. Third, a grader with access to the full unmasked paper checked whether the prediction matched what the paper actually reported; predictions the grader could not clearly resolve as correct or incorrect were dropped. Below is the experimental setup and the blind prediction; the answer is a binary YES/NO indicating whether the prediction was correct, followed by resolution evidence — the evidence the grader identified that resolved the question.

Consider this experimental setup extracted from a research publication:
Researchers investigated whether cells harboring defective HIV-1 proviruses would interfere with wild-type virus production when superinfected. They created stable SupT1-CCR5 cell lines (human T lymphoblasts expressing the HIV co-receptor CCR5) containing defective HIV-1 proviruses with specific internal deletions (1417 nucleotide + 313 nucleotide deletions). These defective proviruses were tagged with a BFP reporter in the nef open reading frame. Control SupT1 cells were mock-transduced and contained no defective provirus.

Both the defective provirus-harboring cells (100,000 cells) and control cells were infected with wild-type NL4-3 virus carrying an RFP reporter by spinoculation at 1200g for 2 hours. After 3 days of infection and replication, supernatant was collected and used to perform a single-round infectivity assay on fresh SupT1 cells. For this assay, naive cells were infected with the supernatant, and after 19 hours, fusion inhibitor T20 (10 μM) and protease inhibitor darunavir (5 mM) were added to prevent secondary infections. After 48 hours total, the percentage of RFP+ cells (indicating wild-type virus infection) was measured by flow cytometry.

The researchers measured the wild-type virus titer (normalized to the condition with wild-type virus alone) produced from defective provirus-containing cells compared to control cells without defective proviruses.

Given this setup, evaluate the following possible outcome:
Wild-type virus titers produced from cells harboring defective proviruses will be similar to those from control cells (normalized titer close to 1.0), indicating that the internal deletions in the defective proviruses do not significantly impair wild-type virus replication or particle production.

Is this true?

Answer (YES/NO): NO